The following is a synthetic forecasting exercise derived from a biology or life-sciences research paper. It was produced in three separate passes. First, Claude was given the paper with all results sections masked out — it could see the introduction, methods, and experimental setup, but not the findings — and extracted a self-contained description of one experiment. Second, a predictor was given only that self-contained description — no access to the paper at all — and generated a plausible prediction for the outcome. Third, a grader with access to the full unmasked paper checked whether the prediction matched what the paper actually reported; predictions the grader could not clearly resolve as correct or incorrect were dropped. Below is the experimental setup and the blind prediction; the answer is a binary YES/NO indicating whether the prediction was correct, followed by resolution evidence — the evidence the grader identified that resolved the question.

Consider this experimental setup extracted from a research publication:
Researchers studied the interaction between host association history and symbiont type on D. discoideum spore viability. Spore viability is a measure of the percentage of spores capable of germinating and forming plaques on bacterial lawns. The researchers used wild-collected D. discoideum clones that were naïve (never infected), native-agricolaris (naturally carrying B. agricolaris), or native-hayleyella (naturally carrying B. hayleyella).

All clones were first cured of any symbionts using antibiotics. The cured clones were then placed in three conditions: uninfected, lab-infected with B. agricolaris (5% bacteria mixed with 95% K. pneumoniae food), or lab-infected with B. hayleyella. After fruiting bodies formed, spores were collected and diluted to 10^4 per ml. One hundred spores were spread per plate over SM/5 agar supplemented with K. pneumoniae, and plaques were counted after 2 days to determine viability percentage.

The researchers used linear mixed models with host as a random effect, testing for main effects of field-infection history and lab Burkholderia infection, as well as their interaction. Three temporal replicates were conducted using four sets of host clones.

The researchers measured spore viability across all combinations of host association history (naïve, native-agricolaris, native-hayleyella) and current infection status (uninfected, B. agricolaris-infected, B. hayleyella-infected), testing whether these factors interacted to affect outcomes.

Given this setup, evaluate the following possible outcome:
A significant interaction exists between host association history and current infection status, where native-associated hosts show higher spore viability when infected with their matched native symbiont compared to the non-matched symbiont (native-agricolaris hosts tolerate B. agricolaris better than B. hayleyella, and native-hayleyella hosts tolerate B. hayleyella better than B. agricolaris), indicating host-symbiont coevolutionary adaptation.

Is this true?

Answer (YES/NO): NO